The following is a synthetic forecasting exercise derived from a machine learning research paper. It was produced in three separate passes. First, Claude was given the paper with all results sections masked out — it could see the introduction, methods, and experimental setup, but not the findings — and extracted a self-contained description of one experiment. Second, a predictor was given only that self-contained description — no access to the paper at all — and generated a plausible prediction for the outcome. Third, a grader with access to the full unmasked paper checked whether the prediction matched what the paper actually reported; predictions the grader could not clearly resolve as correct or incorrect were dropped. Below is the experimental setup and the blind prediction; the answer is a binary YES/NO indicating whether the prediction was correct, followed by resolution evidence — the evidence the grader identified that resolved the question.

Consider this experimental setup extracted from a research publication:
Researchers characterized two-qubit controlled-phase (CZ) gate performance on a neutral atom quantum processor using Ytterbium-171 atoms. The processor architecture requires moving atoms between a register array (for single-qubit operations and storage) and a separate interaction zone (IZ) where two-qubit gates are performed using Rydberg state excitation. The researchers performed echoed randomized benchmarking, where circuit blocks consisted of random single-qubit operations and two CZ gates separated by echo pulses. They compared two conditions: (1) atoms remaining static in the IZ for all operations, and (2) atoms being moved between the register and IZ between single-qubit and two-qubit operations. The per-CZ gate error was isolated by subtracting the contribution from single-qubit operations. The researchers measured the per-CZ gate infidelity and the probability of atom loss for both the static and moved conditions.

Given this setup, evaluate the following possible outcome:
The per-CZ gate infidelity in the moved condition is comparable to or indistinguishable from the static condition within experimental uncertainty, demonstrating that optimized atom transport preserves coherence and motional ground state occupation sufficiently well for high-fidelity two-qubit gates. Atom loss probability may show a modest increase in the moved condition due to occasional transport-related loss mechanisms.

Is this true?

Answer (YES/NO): NO